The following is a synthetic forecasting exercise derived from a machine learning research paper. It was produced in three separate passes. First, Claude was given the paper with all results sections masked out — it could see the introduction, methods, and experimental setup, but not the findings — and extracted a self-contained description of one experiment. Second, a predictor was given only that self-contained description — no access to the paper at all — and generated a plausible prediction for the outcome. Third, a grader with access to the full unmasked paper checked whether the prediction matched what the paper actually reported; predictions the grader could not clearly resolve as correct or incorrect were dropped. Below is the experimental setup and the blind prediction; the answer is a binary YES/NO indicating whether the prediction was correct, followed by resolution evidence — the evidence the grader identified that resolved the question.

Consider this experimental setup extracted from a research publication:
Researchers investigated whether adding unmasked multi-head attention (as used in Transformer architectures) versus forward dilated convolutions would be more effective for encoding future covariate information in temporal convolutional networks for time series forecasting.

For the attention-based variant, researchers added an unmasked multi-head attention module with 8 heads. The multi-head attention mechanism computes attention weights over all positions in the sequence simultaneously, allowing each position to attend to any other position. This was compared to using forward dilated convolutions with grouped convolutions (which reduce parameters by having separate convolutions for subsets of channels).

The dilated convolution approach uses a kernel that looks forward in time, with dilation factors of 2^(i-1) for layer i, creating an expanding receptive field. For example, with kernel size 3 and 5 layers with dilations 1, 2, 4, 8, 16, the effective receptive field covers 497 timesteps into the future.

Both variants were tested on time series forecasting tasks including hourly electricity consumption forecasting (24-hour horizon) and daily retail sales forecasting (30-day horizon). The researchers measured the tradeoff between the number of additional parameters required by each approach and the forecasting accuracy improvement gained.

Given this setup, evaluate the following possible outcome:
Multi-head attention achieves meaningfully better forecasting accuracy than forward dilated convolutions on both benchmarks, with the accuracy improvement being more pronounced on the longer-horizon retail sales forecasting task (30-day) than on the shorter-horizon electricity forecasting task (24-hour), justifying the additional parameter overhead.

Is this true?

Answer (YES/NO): NO